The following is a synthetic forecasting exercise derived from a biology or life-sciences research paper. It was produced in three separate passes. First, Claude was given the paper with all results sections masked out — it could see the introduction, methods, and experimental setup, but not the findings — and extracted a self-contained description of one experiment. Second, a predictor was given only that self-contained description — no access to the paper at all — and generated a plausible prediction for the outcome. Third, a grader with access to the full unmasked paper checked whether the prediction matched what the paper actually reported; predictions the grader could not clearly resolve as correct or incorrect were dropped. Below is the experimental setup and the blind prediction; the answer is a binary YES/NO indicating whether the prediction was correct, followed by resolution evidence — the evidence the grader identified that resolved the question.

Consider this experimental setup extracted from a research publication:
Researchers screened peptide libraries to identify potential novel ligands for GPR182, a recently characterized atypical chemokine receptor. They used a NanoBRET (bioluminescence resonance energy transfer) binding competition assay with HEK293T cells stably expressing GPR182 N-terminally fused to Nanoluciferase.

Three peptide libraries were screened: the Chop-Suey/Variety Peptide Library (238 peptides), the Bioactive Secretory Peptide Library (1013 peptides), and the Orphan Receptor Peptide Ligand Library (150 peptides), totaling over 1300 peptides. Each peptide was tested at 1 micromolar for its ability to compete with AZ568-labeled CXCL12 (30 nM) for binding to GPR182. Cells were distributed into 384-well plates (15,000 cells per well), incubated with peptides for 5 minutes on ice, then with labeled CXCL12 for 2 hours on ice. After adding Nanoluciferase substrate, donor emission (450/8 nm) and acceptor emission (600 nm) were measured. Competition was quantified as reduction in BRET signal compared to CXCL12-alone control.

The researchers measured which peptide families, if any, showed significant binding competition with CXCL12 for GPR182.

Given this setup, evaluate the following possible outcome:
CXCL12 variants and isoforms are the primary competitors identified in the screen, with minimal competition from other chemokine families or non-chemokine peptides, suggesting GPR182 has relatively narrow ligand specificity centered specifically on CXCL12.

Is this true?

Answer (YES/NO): NO